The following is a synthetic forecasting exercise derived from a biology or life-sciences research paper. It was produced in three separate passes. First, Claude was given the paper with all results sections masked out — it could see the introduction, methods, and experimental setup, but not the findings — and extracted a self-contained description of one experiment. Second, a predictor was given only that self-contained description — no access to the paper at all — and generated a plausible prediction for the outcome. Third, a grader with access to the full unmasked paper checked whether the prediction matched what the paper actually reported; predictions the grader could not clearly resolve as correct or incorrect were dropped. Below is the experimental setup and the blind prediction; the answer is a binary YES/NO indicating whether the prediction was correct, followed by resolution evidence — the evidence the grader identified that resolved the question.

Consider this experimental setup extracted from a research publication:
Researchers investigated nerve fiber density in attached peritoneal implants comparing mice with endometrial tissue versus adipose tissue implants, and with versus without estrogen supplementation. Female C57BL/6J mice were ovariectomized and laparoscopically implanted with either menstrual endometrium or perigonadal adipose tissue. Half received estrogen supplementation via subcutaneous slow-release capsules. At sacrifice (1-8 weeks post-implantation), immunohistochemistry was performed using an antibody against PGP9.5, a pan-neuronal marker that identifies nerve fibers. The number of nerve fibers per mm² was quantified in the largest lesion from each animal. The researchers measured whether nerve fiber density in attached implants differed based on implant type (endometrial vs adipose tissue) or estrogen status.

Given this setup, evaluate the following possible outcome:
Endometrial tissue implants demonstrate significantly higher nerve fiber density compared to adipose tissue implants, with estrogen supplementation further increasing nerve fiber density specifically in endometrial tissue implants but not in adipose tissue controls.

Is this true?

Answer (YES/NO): NO